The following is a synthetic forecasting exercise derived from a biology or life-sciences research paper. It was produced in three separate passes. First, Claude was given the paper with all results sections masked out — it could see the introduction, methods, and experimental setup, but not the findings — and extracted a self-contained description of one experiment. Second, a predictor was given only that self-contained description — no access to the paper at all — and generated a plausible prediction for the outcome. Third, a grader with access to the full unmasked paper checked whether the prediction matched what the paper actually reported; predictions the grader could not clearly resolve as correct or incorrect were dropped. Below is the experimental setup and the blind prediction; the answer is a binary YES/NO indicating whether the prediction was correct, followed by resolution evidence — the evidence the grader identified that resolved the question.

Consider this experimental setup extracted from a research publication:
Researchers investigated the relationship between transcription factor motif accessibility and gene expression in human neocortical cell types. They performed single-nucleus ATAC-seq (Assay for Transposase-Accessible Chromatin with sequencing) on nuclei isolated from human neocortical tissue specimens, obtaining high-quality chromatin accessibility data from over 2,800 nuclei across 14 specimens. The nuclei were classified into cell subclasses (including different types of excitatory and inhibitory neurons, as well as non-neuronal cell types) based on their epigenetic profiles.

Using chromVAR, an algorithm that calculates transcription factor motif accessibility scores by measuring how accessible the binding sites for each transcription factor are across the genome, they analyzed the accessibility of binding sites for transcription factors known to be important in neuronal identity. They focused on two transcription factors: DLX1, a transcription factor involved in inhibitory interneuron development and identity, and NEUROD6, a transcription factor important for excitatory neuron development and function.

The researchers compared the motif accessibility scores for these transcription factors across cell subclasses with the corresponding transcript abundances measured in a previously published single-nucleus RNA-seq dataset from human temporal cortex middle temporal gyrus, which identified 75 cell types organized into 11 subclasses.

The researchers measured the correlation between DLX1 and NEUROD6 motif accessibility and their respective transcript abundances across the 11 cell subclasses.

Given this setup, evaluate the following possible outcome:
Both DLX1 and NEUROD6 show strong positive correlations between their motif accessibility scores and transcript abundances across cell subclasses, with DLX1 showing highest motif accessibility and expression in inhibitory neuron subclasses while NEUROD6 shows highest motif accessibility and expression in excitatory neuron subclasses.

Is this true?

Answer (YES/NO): YES